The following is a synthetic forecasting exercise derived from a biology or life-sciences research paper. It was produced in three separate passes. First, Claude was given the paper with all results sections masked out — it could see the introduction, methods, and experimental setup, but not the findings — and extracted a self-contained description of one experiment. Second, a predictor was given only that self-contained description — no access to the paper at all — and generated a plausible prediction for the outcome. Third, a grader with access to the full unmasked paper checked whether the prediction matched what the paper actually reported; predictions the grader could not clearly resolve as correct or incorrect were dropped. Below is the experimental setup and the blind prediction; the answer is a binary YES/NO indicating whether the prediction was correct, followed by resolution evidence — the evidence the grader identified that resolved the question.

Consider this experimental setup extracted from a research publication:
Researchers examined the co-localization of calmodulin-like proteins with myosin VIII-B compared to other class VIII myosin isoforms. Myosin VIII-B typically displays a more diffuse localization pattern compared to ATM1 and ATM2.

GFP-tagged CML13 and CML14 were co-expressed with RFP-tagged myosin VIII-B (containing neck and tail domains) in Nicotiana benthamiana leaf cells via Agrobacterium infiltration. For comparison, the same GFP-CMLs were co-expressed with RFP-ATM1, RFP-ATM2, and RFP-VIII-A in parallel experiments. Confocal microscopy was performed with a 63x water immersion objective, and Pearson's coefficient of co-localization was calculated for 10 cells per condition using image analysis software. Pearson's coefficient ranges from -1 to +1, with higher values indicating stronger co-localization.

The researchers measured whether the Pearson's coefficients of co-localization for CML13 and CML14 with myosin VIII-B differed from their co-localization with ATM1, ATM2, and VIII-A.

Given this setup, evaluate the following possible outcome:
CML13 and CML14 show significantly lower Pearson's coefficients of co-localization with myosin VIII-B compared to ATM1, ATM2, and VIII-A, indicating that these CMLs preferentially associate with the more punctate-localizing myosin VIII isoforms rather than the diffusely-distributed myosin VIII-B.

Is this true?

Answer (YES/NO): NO